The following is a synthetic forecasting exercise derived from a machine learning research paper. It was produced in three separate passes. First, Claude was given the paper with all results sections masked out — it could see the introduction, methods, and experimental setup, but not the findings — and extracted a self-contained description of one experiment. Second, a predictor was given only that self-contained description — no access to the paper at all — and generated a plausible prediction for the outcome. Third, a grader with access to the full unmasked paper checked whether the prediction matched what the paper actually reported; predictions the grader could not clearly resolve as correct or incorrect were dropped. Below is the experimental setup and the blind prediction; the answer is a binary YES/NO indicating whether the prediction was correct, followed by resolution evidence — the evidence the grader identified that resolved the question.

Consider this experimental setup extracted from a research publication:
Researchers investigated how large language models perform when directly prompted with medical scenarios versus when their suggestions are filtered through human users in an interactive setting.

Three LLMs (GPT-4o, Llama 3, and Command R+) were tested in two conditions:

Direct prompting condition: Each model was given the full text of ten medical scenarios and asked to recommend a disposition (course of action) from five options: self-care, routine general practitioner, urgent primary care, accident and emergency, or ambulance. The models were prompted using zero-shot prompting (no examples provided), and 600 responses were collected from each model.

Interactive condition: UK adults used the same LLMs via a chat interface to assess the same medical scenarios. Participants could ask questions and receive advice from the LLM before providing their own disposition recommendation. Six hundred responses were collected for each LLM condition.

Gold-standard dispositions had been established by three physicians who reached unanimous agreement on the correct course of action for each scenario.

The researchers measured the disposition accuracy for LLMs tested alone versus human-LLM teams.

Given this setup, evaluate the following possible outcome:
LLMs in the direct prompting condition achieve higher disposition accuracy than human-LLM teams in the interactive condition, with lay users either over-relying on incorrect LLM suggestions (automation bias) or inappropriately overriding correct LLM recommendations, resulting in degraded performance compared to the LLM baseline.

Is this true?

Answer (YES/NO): YES